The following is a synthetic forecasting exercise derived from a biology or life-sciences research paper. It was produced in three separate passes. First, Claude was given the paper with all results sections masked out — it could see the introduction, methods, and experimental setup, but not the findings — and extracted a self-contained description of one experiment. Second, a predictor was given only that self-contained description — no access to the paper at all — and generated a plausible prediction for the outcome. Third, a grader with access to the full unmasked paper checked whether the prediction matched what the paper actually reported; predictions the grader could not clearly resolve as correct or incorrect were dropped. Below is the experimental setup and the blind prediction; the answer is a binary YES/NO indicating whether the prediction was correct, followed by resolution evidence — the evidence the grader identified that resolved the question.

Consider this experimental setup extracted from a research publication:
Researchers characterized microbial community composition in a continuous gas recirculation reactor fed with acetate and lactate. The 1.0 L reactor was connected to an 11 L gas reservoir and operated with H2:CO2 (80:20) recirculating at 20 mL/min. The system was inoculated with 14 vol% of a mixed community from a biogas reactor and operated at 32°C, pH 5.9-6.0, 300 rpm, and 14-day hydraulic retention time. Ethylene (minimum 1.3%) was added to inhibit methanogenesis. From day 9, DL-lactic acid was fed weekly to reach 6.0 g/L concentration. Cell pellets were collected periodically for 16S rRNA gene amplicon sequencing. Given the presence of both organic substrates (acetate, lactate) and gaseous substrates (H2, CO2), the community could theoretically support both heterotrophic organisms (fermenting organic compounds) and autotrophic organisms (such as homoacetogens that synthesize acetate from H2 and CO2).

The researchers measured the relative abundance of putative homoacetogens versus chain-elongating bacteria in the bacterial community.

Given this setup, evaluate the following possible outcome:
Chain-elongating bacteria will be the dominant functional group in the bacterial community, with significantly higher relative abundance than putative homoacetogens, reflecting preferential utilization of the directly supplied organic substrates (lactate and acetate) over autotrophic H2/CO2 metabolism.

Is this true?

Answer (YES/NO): YES